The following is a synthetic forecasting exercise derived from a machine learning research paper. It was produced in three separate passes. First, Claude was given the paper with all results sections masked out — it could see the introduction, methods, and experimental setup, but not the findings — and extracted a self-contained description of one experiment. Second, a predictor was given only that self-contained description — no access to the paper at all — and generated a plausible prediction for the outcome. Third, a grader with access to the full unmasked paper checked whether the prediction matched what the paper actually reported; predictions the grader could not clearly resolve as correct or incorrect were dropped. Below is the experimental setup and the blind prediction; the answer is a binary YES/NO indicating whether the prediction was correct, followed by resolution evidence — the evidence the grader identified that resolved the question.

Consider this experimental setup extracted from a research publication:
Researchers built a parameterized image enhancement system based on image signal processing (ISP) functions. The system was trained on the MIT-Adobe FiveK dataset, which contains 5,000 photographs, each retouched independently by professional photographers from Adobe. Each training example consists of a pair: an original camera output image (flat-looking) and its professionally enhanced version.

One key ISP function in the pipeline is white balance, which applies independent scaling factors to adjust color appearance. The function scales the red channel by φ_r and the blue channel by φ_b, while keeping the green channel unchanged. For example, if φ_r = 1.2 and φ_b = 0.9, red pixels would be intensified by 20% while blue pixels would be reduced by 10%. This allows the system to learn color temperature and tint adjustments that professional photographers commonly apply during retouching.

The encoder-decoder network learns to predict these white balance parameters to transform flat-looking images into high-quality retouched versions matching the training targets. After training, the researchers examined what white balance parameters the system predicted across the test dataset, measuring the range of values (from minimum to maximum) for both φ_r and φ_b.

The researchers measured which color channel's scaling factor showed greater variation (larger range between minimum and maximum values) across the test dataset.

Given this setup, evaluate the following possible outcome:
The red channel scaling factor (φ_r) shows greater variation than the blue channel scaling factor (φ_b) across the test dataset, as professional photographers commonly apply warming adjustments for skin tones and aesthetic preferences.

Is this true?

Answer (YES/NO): NO